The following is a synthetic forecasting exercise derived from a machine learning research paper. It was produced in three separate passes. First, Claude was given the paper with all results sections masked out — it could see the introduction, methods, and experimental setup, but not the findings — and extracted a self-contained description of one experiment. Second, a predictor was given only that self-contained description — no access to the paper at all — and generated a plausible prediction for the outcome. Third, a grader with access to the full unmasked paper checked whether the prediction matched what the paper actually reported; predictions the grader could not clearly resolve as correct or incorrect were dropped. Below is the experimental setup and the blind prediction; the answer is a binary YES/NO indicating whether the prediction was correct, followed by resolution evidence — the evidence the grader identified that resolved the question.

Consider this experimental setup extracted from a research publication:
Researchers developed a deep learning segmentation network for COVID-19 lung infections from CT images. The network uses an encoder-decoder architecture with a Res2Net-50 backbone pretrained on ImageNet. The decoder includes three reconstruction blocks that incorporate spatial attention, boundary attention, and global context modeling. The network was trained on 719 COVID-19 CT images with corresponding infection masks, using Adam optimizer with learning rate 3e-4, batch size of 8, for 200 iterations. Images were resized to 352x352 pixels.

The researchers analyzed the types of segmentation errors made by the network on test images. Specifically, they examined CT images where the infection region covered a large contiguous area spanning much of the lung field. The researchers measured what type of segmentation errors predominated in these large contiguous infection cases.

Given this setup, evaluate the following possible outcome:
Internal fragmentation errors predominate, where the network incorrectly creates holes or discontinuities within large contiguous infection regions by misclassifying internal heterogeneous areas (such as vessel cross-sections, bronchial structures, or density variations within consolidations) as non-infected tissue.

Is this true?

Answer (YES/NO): YES